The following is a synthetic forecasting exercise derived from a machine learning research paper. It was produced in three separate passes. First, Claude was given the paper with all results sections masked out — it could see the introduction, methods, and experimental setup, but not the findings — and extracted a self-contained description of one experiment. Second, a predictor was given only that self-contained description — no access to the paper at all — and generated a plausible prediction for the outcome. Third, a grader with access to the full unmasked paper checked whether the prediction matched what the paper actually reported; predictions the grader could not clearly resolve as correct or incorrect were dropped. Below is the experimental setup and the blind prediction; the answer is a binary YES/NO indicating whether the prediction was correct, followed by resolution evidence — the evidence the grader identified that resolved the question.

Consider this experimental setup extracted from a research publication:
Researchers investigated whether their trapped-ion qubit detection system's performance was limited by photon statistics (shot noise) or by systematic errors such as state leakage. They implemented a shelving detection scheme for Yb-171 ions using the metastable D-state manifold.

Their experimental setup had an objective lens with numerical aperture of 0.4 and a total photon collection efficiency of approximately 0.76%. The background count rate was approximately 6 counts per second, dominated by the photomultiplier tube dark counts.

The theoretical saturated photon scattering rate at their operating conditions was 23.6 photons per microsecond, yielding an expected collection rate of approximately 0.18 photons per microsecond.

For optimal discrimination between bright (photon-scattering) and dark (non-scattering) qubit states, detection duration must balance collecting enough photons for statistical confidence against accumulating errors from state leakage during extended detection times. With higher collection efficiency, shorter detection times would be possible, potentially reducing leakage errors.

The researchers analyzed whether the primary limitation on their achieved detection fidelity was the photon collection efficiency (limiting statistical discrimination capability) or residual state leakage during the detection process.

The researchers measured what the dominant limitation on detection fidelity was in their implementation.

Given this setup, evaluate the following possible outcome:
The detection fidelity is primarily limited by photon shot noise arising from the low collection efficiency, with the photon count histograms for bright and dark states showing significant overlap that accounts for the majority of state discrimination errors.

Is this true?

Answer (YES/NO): NO